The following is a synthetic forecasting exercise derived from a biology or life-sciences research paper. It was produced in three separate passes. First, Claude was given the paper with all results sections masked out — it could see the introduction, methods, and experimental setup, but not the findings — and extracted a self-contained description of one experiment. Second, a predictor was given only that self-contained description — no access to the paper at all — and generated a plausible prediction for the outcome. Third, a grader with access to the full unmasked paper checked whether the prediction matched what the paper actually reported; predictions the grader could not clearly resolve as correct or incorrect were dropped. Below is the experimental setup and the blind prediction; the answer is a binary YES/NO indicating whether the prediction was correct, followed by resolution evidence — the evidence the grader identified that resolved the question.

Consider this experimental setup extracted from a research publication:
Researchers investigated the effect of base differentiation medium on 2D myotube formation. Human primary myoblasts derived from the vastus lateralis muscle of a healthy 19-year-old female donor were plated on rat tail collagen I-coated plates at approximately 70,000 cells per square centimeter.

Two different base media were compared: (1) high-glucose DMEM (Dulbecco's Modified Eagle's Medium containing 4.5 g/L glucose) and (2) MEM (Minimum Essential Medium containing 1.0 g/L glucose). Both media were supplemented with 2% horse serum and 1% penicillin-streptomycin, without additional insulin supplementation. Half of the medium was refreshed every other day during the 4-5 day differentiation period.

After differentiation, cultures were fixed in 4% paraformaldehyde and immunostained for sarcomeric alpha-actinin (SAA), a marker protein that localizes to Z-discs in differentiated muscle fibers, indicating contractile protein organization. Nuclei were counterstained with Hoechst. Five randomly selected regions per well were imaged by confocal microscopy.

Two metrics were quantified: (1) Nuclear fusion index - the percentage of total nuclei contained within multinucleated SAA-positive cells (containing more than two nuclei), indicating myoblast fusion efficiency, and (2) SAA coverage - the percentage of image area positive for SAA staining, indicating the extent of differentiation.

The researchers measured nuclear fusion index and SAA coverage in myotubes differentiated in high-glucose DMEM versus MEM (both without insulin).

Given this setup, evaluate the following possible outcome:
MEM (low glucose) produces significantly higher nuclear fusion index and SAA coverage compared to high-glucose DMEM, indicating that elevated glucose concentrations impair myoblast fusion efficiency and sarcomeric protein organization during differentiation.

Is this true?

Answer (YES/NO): NO